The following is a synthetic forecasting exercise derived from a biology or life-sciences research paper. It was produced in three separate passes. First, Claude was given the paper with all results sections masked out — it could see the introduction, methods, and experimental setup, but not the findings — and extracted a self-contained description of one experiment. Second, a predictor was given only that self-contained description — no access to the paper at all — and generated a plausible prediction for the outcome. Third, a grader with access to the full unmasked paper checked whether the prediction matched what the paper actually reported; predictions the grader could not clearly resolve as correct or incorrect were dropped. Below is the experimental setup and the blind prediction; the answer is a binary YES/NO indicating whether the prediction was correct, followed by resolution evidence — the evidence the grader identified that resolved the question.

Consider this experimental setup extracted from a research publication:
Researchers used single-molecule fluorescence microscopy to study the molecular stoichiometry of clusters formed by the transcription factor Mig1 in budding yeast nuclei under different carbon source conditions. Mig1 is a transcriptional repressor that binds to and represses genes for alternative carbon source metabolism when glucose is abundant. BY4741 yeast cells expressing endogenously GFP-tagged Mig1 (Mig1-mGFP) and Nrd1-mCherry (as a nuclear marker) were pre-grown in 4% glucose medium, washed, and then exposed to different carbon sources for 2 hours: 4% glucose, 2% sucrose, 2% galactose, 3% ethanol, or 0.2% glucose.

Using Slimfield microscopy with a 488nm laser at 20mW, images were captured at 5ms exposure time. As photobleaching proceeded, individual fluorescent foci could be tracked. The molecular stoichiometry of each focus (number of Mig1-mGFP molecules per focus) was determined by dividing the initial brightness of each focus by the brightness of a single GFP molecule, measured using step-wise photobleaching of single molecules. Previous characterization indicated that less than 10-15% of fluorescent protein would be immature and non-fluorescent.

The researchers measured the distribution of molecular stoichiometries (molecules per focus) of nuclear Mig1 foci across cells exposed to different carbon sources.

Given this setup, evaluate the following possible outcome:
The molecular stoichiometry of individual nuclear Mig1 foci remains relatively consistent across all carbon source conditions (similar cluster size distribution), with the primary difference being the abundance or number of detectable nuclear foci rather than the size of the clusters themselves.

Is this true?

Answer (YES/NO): NO